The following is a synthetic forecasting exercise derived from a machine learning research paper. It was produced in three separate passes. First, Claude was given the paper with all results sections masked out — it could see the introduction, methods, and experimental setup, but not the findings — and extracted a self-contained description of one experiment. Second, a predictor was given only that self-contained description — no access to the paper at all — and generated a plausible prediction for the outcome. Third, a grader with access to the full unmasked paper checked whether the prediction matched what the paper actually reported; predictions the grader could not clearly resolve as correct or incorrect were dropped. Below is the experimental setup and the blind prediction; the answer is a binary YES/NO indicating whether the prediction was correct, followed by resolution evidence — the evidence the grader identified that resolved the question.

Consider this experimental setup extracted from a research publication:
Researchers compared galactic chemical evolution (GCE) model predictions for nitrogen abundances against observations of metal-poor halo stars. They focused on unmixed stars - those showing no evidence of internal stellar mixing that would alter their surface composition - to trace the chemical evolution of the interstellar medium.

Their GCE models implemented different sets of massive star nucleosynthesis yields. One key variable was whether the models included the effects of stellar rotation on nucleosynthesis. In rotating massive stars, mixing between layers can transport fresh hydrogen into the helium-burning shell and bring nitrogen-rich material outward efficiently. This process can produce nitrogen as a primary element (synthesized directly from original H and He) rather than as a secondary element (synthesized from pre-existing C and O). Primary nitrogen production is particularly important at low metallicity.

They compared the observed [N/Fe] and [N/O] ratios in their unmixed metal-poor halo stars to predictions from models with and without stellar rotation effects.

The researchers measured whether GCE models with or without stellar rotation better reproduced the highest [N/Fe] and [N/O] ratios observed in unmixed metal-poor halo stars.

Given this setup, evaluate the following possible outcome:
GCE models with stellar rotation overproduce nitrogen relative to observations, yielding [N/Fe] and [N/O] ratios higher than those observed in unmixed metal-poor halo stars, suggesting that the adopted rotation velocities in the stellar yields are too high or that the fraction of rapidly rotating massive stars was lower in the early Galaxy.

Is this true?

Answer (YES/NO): NO